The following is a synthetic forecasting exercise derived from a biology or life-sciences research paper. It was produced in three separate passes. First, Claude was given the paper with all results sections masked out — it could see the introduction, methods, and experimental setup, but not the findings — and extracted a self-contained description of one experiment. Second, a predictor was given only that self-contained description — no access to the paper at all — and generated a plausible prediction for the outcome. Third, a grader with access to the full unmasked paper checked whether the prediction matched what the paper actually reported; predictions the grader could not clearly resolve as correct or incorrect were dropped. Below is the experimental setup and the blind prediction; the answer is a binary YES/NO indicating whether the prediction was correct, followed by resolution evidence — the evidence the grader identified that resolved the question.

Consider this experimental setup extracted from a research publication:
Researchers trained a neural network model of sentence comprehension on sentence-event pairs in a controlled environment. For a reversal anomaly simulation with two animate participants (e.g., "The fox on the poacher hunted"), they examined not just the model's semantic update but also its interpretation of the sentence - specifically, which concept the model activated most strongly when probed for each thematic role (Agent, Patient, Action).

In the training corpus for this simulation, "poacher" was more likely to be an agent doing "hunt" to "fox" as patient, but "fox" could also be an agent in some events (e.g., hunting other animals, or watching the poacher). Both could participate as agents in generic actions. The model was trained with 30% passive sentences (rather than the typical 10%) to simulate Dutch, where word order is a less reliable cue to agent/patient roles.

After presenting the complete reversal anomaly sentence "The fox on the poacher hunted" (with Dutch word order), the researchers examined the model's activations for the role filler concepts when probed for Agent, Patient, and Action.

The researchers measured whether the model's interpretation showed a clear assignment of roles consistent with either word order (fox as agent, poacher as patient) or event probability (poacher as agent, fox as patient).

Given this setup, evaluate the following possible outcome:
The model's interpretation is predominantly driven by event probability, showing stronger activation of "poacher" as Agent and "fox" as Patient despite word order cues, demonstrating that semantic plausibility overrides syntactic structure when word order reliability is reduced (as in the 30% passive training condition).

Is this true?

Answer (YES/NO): NO